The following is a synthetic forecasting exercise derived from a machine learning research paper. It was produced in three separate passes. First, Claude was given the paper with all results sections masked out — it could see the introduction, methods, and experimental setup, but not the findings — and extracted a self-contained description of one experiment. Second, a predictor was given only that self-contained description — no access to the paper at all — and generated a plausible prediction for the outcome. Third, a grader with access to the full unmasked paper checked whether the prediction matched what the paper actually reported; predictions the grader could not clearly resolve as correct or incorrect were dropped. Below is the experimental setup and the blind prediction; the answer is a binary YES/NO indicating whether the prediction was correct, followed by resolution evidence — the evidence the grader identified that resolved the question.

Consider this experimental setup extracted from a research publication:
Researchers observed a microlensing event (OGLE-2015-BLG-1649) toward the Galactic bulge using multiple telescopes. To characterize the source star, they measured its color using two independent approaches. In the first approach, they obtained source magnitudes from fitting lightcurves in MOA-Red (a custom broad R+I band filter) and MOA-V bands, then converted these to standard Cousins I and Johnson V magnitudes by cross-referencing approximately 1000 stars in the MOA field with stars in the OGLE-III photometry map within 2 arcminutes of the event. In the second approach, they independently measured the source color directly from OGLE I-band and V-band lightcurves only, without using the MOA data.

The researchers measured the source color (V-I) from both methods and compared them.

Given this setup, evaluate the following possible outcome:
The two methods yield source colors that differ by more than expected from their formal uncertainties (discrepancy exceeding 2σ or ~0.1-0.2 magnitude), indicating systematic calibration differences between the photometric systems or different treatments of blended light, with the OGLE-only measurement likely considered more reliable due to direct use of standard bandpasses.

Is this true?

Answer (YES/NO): NO